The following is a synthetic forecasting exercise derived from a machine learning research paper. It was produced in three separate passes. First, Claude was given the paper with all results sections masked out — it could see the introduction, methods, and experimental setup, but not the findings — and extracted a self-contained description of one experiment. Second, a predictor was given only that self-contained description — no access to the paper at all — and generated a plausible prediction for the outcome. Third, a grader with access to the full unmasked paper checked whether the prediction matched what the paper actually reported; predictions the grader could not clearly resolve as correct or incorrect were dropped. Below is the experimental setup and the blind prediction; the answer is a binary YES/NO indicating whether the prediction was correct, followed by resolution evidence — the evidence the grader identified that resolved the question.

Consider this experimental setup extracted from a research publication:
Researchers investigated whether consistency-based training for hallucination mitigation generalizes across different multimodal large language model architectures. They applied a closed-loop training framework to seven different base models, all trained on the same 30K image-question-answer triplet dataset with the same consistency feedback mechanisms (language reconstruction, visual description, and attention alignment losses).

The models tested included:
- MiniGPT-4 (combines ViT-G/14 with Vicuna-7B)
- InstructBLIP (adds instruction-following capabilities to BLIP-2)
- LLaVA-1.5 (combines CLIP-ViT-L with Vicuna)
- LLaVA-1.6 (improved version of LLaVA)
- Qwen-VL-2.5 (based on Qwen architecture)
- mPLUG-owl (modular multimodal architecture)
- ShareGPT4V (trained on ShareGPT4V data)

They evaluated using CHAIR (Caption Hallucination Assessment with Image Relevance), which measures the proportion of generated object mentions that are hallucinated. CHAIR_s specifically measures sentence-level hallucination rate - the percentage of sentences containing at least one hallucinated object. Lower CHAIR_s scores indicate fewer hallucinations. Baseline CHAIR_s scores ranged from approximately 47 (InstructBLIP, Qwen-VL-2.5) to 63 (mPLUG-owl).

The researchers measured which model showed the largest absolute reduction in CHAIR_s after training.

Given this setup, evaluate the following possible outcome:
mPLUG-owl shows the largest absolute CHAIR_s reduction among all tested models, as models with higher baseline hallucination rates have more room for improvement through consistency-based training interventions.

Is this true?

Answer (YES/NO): YES